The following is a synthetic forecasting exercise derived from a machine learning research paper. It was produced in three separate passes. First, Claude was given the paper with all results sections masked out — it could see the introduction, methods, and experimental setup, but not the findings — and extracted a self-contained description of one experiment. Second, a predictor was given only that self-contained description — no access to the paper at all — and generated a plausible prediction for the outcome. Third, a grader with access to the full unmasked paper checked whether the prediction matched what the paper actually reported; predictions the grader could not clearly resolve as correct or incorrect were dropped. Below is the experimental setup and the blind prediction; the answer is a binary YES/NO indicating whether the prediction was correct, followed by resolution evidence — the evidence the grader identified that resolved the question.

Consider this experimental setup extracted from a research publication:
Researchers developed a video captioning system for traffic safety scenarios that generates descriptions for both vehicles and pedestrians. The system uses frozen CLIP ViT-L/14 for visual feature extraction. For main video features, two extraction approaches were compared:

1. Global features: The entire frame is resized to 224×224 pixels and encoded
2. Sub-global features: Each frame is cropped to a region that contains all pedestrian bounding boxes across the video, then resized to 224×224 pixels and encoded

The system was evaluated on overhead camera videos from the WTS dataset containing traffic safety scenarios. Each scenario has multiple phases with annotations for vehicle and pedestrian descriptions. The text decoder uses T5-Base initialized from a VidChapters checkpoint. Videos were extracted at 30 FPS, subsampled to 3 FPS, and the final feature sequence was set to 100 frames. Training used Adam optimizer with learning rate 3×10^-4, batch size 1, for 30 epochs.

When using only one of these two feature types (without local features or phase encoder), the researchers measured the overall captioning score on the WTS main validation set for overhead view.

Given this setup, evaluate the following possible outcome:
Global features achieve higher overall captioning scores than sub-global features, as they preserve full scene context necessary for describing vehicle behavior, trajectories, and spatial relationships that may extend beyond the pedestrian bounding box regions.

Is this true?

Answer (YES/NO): NO